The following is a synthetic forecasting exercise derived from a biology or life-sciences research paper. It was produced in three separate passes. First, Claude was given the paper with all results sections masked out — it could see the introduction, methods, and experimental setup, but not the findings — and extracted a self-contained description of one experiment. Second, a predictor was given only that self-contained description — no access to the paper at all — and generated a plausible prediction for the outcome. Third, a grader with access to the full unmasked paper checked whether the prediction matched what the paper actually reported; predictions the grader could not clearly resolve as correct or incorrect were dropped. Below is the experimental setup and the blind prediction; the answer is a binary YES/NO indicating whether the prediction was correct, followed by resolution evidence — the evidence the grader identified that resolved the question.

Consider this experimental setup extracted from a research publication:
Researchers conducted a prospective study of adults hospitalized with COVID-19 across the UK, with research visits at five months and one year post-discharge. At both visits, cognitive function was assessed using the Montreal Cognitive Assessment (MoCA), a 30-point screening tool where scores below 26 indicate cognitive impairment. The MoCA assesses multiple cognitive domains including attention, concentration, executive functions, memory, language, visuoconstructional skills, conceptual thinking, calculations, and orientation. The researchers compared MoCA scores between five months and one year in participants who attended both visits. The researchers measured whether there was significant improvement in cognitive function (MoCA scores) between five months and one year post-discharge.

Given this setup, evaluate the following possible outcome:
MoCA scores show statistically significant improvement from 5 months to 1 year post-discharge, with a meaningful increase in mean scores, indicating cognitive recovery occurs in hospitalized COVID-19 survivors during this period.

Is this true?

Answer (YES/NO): NO